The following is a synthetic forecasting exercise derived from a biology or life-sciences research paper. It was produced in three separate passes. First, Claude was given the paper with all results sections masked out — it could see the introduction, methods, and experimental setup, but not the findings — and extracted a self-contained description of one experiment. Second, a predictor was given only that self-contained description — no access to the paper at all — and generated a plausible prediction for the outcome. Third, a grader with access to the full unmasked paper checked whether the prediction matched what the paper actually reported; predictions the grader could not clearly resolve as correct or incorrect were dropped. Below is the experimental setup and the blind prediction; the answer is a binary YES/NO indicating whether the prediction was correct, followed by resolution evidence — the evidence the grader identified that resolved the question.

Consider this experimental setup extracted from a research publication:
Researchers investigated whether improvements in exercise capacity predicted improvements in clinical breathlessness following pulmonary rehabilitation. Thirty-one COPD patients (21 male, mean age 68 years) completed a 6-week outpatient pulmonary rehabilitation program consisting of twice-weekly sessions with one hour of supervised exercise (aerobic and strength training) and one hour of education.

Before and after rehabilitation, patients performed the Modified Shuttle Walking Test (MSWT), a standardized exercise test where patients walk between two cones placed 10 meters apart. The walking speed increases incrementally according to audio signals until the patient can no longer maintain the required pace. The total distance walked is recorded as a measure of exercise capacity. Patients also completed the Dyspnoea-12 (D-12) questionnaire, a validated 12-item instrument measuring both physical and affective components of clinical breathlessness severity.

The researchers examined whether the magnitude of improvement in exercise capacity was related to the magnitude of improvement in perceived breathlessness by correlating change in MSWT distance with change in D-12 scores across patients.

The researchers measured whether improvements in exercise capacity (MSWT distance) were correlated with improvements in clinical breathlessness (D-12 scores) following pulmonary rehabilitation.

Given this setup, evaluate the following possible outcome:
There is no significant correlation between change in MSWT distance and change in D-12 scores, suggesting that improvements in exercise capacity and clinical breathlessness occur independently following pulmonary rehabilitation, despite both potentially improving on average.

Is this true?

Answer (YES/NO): NO